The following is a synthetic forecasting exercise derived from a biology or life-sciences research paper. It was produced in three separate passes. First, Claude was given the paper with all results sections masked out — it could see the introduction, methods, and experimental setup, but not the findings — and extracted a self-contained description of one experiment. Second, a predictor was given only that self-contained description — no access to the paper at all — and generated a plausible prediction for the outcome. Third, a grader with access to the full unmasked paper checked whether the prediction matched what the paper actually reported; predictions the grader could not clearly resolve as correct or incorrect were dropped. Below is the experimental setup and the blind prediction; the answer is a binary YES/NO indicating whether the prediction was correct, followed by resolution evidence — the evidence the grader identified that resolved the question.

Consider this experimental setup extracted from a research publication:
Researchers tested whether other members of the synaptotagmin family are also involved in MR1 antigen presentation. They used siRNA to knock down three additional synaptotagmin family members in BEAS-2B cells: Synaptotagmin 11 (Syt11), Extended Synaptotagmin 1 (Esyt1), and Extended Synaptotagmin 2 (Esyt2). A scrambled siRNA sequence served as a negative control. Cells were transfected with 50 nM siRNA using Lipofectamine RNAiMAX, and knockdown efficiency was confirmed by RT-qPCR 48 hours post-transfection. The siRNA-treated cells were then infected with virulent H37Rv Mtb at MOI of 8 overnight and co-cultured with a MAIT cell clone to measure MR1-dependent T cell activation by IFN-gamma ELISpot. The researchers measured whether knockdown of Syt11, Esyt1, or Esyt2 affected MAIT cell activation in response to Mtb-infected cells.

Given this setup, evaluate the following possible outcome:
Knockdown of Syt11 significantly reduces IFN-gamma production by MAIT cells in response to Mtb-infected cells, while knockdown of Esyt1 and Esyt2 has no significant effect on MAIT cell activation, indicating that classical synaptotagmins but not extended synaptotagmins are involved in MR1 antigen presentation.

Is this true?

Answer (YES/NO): NO